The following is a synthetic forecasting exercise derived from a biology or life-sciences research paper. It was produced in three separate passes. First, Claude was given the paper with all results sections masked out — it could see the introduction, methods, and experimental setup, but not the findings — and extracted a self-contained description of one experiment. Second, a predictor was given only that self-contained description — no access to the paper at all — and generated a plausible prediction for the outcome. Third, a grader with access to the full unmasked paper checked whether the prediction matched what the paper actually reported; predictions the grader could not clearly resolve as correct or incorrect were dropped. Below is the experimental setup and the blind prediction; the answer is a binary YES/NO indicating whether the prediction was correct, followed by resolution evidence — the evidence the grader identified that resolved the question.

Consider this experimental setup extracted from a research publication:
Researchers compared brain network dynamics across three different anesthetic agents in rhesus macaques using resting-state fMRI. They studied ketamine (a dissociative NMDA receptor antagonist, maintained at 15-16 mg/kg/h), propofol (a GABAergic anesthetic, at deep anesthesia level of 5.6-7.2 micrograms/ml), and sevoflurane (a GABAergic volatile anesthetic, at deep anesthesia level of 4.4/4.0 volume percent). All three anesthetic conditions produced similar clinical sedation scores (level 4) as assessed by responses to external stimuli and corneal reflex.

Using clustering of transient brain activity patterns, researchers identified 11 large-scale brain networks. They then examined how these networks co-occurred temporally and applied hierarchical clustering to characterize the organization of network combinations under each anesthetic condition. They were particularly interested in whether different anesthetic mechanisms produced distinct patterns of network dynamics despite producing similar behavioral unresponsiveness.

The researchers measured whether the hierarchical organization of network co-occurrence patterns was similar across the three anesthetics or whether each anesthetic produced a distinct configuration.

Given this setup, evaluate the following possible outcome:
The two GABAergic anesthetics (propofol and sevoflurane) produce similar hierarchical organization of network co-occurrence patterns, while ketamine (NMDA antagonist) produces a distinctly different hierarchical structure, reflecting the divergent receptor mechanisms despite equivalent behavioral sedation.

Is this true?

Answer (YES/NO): NO